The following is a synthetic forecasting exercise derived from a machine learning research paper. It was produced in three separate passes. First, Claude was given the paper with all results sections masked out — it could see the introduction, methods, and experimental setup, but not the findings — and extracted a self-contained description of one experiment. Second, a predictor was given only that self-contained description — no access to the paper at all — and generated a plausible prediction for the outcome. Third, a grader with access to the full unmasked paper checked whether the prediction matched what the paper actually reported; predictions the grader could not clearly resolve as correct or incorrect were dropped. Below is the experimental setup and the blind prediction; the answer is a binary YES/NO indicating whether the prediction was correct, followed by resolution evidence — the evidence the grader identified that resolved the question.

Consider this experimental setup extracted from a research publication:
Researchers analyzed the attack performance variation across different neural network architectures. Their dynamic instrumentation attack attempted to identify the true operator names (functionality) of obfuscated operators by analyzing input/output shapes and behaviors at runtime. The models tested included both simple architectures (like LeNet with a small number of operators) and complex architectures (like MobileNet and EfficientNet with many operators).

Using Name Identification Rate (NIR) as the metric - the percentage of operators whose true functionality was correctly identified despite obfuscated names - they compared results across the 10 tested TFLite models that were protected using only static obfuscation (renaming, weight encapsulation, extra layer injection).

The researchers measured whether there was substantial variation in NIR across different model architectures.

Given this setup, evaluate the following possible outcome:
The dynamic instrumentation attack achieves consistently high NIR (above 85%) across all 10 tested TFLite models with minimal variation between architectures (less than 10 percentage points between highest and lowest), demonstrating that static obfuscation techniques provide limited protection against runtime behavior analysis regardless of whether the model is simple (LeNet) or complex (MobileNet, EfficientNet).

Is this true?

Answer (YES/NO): YES